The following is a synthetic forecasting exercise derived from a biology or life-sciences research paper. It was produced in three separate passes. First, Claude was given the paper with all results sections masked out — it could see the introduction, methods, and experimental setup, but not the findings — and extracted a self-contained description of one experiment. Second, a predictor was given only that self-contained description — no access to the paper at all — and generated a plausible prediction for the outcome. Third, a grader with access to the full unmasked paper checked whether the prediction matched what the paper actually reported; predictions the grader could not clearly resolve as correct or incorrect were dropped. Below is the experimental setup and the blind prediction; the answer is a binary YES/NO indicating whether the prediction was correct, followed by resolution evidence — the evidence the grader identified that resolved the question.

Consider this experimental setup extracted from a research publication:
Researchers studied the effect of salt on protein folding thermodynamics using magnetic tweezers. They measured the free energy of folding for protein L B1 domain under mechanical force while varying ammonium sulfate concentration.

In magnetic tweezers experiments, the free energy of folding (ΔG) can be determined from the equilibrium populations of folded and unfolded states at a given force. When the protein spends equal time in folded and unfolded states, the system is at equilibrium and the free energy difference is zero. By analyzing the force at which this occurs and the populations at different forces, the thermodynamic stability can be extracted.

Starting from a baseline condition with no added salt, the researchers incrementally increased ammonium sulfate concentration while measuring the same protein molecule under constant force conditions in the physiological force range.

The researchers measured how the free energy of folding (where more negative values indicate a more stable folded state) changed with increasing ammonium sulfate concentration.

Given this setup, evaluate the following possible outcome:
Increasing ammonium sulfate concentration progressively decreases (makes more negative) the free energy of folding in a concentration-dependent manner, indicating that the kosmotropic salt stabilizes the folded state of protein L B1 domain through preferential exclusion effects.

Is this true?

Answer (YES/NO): YES